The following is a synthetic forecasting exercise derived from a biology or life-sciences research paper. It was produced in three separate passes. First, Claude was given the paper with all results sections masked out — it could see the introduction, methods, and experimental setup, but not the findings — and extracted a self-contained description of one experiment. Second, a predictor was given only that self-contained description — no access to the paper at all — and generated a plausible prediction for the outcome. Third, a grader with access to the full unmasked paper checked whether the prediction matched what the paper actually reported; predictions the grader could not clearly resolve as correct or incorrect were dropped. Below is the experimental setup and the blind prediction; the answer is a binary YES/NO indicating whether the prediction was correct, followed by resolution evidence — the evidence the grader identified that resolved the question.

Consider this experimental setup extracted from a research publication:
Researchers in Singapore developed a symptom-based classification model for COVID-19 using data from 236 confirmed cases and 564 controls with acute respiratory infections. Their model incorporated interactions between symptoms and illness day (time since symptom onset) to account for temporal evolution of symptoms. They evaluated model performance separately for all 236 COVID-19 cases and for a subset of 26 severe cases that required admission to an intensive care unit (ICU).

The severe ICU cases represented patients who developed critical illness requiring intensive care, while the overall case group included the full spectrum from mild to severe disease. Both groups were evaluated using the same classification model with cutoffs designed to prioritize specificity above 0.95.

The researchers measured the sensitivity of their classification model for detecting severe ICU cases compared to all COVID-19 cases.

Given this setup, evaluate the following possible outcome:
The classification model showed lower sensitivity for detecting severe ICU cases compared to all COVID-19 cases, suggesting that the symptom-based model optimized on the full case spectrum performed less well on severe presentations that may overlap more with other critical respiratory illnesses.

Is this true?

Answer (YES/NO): NO